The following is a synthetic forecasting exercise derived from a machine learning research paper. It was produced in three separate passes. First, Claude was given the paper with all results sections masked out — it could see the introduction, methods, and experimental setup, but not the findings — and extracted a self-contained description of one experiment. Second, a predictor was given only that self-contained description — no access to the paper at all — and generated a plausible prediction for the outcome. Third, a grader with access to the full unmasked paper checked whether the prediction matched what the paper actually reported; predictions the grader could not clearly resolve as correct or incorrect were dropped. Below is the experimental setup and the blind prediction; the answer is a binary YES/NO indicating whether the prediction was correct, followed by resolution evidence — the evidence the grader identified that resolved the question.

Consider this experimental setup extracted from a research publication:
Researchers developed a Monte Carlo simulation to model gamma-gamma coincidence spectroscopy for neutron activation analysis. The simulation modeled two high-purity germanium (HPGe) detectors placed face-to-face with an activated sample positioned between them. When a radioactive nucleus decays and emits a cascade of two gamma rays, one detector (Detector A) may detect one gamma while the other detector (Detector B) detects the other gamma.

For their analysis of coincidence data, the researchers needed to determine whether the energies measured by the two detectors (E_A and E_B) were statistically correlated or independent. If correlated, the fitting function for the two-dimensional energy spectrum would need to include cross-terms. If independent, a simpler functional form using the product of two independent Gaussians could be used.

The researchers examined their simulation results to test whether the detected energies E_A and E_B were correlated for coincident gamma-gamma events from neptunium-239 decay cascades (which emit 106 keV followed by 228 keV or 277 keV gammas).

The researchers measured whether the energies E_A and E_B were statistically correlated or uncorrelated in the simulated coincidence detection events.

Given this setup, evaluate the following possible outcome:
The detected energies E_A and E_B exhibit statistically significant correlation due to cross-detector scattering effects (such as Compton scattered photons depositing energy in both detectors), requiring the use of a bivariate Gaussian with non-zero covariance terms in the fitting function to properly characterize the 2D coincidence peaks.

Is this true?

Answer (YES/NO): NO